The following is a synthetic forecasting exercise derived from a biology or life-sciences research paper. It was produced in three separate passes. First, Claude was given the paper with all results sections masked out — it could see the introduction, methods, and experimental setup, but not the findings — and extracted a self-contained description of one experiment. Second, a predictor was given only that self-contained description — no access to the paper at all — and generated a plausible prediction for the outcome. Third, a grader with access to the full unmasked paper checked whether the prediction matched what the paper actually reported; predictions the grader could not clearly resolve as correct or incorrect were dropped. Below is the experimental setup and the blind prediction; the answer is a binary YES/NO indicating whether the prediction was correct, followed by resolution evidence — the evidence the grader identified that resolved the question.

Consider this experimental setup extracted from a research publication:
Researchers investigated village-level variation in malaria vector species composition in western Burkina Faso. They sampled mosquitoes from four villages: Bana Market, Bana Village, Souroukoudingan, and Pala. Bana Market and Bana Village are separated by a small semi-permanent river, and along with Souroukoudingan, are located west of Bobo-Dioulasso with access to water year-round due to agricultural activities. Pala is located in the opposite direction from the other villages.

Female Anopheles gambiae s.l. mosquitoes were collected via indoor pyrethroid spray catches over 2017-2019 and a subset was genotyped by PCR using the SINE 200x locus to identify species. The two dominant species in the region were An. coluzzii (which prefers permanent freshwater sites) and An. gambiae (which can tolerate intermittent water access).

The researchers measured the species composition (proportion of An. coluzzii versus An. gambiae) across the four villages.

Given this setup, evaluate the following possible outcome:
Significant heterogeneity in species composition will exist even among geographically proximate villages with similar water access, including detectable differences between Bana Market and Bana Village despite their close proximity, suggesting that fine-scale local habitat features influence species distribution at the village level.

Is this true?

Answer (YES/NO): NO